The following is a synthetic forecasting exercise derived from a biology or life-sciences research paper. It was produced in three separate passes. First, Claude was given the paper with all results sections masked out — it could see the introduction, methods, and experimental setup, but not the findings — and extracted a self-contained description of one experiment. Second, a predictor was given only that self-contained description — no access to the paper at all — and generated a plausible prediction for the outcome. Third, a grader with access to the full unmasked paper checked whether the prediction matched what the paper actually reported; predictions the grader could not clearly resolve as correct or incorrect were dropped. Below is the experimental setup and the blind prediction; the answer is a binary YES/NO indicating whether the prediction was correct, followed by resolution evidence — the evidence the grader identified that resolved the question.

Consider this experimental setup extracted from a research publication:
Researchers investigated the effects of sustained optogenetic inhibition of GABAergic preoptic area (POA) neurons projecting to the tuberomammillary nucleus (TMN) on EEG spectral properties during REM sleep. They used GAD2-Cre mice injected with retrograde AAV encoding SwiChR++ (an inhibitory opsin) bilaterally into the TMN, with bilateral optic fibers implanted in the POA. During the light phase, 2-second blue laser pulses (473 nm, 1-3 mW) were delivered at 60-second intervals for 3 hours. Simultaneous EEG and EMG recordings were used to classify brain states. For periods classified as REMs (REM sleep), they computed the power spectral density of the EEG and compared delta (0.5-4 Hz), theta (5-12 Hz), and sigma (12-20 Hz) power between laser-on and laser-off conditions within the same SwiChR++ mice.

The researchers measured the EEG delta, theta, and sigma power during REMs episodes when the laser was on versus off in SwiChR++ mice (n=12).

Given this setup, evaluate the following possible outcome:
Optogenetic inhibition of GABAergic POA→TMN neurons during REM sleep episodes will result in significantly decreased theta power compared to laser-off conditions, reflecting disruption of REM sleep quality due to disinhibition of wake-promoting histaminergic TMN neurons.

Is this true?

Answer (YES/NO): NO